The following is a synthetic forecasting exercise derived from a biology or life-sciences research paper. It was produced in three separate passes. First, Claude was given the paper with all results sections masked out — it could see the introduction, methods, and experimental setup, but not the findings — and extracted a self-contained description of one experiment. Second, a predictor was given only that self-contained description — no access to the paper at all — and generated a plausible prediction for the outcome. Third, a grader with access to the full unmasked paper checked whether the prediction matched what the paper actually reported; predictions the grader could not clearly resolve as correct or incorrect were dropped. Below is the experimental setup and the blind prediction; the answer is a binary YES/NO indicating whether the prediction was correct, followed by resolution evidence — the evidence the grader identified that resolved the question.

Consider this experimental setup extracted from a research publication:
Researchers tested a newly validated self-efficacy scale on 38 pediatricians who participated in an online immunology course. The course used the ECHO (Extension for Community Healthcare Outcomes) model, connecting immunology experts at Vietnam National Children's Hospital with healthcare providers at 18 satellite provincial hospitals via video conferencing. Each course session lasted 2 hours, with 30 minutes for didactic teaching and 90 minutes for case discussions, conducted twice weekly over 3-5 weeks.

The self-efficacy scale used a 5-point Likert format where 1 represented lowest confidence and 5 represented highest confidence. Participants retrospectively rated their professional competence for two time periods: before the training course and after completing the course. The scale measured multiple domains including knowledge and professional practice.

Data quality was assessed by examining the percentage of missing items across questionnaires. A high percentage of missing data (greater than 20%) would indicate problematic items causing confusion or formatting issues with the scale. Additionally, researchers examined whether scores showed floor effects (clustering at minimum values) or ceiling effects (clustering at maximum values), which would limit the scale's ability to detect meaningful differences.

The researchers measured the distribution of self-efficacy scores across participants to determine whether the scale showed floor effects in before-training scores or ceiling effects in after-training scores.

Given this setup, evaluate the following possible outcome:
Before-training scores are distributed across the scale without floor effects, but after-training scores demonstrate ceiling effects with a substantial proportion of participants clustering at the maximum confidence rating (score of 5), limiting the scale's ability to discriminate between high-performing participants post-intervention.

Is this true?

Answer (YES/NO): NO